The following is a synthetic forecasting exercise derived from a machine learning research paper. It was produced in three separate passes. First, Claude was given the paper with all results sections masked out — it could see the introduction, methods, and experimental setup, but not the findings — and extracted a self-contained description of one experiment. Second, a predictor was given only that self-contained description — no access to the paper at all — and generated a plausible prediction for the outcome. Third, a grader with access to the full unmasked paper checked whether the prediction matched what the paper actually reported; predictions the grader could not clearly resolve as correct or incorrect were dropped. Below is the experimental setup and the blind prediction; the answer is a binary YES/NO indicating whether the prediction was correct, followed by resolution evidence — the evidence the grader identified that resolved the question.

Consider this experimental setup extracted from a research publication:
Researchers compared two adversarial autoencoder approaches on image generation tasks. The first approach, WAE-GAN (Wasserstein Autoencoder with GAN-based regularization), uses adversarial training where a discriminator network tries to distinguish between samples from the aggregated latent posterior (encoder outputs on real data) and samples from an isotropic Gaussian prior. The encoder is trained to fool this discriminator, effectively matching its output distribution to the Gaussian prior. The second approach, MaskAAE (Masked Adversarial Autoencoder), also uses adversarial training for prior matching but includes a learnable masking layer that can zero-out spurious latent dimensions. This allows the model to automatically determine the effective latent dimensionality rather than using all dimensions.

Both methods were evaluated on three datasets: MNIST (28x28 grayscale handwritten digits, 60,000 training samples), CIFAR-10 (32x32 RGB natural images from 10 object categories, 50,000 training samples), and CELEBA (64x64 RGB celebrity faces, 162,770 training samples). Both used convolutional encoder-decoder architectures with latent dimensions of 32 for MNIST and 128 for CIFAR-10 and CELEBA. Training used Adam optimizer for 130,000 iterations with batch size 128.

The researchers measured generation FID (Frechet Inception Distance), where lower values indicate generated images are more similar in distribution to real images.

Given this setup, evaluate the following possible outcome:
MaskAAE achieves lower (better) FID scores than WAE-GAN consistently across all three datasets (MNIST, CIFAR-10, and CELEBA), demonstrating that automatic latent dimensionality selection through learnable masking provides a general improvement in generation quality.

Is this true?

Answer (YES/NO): NO